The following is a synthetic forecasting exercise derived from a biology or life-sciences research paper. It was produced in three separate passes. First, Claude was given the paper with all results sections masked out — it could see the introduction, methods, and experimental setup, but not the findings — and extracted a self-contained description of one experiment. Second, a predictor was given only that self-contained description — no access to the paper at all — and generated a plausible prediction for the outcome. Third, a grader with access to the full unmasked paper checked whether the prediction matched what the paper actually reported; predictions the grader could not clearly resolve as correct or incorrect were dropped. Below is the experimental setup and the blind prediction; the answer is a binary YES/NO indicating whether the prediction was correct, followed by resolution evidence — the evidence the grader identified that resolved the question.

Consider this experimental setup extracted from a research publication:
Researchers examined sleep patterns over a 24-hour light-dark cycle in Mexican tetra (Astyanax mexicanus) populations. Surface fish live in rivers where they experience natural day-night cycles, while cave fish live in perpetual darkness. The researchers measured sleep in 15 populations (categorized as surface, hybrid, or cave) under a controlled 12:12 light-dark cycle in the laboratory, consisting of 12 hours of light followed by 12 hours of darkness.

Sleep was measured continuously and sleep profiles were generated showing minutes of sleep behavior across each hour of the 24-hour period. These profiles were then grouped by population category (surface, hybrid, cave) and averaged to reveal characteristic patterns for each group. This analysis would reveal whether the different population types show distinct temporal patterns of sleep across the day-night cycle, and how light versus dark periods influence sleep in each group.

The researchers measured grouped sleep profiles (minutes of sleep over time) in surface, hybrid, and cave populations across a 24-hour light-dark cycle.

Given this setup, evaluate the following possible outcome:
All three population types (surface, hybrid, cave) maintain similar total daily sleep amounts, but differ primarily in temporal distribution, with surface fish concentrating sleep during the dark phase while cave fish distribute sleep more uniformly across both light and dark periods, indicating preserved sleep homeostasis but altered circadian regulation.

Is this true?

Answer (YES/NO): NO